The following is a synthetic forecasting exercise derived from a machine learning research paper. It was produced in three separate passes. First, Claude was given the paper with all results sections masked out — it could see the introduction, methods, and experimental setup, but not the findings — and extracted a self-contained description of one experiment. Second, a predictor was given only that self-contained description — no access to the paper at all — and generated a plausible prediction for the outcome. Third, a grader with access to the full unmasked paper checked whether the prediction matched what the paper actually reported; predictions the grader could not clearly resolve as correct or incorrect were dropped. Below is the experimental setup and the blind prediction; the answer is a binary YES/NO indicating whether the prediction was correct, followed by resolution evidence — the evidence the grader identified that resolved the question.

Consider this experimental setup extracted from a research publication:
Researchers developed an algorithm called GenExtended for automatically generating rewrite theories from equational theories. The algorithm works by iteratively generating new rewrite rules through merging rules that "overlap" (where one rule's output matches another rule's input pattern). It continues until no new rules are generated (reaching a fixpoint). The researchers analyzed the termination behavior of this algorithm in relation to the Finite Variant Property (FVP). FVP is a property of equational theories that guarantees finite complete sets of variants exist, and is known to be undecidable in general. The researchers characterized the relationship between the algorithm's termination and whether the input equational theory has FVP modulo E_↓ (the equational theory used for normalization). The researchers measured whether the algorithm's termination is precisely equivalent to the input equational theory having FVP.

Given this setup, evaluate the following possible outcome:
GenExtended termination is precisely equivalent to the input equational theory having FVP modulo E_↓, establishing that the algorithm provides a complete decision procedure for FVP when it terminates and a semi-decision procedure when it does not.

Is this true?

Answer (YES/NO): NO